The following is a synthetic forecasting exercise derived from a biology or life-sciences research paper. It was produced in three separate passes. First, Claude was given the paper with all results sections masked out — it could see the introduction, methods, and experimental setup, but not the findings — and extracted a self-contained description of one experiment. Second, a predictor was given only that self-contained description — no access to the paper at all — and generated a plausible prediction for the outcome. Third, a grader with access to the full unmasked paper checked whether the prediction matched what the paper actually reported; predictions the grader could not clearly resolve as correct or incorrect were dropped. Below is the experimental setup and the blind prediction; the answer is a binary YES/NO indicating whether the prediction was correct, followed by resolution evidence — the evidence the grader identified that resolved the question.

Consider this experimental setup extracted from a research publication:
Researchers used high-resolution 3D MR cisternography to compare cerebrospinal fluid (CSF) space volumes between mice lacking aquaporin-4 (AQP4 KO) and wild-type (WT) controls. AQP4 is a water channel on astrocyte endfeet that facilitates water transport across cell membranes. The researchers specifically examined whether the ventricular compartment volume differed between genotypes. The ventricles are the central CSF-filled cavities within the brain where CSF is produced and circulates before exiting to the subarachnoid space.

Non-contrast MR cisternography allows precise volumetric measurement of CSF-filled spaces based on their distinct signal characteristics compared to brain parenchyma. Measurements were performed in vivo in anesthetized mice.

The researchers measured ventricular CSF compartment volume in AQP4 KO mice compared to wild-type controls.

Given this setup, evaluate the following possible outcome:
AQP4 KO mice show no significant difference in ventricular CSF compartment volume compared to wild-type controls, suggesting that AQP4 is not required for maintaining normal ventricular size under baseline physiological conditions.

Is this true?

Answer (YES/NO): NO